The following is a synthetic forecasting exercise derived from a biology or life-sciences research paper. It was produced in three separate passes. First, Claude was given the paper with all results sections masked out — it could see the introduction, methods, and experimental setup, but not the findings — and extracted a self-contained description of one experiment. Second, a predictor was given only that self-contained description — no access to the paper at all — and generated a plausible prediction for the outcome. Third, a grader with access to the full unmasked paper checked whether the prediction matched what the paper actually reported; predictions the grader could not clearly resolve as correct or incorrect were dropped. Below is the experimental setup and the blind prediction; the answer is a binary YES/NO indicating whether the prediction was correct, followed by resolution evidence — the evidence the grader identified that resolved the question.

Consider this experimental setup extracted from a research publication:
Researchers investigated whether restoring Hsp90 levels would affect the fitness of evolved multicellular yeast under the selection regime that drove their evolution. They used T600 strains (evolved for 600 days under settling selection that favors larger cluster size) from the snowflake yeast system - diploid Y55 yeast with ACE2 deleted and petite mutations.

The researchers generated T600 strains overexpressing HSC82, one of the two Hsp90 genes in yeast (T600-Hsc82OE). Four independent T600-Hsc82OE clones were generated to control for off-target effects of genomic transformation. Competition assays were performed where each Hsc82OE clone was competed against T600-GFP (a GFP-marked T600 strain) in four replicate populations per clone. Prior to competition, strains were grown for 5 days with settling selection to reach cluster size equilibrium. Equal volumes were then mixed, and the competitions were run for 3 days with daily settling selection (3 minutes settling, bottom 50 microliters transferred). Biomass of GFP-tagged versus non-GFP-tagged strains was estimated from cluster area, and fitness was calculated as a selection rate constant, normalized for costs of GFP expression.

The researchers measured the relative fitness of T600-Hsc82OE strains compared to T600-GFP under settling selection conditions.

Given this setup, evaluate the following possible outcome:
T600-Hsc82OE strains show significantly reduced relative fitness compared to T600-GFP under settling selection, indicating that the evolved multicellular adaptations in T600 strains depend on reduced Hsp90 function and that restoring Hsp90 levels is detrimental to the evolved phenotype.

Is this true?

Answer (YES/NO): YES